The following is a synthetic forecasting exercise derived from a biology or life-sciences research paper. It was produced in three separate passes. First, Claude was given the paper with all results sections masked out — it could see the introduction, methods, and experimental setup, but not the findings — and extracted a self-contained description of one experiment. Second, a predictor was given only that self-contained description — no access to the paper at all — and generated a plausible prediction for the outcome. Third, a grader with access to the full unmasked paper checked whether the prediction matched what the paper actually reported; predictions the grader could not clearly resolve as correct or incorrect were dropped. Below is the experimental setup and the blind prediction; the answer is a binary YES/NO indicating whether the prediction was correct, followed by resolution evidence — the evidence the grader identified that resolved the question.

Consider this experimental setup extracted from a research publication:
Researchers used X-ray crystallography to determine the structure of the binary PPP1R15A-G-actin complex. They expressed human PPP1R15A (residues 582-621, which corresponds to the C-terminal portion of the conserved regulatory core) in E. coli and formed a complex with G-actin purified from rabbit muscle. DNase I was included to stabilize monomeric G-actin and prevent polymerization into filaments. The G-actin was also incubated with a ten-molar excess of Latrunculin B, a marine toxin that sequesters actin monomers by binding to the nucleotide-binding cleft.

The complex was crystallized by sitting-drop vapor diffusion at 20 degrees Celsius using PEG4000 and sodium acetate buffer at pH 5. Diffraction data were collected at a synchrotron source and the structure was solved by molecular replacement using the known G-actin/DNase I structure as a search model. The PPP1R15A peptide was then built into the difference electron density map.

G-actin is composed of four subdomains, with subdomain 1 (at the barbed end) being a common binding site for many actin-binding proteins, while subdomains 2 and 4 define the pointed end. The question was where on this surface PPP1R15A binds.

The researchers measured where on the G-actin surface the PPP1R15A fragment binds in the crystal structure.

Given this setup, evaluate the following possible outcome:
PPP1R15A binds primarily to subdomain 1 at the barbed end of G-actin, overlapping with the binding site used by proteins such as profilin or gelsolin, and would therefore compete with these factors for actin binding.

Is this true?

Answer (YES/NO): NO